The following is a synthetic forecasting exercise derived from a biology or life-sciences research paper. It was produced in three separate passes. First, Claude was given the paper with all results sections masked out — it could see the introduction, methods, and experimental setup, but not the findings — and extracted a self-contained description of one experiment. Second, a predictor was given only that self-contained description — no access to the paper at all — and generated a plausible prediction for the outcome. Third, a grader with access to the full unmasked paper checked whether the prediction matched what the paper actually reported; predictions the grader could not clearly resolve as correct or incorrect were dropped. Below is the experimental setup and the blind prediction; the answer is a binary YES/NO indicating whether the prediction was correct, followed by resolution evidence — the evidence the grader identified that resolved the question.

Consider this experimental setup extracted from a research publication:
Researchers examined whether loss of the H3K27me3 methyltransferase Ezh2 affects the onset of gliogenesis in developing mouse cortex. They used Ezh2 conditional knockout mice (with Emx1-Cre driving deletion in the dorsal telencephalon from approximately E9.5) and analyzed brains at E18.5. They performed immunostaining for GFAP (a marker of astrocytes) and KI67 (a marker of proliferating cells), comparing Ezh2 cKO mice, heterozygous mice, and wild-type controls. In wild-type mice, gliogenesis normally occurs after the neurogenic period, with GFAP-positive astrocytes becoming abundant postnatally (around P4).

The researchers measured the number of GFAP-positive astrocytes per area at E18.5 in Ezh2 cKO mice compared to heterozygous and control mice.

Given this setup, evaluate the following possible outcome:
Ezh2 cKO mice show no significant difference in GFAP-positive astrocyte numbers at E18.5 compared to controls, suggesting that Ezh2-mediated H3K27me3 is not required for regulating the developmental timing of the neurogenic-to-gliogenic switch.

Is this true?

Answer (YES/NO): NO